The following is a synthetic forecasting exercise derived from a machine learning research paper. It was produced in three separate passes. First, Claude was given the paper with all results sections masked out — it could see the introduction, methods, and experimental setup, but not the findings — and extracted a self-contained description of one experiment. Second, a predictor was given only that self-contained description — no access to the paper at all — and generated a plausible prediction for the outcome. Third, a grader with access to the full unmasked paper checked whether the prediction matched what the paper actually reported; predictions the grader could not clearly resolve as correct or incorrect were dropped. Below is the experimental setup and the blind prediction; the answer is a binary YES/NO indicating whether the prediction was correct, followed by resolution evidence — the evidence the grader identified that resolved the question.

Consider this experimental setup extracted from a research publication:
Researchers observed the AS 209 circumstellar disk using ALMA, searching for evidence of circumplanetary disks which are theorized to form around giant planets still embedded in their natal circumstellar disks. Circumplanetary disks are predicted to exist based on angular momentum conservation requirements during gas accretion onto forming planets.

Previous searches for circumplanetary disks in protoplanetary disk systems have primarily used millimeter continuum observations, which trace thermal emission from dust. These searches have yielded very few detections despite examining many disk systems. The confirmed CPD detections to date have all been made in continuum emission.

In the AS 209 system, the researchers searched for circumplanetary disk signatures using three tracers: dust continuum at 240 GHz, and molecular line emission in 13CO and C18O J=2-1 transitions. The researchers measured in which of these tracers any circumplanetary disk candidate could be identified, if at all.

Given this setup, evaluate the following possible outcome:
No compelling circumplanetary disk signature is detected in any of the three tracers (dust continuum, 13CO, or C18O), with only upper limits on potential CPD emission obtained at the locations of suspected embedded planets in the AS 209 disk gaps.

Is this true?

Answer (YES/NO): NO